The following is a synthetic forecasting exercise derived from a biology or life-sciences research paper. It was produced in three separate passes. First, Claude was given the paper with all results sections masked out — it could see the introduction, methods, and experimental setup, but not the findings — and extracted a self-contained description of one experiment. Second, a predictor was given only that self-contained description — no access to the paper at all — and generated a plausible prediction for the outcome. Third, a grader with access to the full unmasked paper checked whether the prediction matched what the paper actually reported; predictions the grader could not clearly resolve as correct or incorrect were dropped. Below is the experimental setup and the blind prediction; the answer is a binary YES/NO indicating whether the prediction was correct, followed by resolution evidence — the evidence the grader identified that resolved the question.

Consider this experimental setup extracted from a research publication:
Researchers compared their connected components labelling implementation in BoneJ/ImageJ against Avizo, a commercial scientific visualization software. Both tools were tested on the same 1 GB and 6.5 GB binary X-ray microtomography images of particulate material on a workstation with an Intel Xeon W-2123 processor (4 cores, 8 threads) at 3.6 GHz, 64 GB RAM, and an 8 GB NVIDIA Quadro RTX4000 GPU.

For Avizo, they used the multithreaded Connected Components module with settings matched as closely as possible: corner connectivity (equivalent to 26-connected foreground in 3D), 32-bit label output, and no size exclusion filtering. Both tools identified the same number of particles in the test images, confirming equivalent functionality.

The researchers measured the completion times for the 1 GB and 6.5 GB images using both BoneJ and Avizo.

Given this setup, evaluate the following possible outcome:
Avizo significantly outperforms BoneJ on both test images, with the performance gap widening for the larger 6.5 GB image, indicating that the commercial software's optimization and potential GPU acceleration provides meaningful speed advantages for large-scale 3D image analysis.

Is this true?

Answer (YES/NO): NO